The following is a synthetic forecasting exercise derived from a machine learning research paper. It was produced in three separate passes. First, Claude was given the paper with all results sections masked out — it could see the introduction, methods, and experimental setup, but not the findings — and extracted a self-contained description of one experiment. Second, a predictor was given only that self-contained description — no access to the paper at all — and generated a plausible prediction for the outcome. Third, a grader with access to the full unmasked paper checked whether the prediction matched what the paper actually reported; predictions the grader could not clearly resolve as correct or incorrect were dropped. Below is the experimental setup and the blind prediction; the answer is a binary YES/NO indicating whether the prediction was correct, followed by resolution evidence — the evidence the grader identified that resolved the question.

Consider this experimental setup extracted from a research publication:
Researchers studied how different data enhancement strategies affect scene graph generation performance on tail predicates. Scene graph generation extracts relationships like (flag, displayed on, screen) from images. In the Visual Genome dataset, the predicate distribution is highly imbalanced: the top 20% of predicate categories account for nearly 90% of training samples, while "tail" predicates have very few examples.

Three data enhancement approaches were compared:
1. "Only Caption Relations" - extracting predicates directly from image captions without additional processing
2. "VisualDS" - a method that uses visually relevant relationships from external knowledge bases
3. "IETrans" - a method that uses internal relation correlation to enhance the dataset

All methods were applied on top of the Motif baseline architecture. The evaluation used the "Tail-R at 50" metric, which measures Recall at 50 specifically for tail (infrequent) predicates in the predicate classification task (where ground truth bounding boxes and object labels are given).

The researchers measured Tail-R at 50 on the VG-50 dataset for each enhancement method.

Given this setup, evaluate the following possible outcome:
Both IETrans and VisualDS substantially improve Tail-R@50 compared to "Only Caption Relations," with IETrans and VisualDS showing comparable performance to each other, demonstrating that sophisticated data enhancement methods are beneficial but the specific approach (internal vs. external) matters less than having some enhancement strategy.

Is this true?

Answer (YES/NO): NO